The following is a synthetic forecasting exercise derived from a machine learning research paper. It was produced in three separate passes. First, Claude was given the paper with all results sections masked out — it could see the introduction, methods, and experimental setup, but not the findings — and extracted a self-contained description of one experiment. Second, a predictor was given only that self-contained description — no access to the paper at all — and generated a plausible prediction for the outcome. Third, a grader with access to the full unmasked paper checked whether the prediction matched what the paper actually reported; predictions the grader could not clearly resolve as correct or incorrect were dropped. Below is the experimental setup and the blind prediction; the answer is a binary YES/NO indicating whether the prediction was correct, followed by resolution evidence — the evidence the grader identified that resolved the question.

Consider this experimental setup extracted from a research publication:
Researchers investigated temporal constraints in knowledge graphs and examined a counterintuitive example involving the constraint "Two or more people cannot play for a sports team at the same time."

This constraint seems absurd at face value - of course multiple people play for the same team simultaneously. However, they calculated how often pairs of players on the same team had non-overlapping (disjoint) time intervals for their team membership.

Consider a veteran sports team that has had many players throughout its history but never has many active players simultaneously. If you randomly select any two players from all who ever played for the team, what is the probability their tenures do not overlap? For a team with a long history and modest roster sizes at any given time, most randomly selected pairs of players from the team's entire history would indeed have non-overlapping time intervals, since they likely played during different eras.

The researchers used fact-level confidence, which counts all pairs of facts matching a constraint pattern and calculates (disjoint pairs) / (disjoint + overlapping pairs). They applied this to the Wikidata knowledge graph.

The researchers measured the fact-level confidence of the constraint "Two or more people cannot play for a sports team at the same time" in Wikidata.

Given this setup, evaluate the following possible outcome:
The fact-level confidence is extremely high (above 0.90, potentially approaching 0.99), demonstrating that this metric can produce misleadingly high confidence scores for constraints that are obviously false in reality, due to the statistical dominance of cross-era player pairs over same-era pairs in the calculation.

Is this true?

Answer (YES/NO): YES